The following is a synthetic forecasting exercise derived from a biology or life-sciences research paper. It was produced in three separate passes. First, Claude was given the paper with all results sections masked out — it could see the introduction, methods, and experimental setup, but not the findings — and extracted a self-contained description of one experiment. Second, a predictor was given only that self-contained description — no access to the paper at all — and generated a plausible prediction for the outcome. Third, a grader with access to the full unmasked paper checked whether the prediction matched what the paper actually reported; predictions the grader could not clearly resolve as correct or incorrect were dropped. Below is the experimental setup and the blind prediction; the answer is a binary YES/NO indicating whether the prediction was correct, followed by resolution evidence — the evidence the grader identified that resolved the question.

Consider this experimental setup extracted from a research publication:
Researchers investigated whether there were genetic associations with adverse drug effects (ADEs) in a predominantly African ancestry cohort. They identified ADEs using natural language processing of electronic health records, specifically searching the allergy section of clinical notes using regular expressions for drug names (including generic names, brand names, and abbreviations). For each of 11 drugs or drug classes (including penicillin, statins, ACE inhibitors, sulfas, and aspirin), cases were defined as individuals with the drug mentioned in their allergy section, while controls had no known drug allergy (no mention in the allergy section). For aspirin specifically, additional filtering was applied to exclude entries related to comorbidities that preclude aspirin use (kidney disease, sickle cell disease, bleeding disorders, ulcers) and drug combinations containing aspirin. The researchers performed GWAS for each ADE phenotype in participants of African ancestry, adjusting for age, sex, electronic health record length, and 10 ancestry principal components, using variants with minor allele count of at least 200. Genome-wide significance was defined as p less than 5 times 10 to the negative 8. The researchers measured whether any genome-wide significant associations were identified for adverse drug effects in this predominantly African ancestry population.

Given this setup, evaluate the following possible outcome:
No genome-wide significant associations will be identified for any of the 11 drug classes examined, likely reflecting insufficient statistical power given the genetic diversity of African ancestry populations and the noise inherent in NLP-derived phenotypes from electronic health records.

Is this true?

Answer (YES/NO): NO